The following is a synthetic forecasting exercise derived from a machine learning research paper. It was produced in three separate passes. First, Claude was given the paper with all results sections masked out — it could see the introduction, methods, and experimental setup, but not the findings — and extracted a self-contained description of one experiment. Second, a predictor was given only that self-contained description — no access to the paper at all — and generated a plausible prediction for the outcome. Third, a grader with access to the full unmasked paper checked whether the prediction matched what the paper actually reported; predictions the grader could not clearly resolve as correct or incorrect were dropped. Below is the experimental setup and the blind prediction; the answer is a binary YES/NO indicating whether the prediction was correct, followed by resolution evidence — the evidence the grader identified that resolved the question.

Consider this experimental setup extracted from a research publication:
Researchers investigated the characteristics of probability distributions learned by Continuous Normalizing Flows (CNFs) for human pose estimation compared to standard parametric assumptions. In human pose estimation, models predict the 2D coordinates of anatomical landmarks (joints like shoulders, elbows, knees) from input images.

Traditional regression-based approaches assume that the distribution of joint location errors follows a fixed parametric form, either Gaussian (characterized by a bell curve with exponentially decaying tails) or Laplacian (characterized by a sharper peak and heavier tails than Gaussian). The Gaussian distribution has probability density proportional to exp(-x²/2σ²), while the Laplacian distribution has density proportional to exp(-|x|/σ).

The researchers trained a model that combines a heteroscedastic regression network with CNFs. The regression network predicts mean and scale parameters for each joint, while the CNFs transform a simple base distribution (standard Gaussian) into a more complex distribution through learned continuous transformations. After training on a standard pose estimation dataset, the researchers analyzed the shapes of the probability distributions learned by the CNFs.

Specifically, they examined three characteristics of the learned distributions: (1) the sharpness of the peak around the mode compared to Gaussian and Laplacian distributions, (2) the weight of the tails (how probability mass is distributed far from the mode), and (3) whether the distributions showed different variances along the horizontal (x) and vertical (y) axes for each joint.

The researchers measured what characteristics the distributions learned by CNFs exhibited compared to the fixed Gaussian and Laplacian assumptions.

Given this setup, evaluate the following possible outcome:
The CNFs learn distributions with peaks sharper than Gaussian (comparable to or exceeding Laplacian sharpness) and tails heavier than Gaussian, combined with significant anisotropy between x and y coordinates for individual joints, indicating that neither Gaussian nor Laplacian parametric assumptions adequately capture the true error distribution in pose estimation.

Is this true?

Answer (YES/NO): NO